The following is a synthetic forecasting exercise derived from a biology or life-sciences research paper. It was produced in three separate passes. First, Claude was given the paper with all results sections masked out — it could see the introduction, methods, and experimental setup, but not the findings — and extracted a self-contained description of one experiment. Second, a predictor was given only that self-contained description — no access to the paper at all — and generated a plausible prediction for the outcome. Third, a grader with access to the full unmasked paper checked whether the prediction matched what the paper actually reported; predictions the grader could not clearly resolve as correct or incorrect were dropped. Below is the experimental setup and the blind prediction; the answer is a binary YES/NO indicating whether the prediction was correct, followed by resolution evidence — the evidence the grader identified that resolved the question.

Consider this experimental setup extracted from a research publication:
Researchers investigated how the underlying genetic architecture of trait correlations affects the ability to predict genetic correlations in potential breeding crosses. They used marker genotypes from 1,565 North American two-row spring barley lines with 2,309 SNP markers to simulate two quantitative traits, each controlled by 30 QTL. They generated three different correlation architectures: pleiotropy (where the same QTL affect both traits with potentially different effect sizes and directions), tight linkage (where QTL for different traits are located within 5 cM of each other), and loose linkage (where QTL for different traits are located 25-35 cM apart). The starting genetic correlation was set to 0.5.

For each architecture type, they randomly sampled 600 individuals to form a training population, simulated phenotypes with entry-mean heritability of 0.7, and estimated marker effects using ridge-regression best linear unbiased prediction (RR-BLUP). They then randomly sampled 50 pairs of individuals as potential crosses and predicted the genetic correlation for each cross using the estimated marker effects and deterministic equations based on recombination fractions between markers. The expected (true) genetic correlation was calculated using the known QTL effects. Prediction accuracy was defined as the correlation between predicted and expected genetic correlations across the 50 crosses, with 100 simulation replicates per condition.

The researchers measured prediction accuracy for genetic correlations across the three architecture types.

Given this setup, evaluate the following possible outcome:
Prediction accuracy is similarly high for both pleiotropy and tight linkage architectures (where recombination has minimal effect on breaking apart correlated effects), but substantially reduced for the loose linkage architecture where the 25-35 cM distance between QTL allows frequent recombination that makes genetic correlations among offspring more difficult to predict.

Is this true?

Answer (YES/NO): NO